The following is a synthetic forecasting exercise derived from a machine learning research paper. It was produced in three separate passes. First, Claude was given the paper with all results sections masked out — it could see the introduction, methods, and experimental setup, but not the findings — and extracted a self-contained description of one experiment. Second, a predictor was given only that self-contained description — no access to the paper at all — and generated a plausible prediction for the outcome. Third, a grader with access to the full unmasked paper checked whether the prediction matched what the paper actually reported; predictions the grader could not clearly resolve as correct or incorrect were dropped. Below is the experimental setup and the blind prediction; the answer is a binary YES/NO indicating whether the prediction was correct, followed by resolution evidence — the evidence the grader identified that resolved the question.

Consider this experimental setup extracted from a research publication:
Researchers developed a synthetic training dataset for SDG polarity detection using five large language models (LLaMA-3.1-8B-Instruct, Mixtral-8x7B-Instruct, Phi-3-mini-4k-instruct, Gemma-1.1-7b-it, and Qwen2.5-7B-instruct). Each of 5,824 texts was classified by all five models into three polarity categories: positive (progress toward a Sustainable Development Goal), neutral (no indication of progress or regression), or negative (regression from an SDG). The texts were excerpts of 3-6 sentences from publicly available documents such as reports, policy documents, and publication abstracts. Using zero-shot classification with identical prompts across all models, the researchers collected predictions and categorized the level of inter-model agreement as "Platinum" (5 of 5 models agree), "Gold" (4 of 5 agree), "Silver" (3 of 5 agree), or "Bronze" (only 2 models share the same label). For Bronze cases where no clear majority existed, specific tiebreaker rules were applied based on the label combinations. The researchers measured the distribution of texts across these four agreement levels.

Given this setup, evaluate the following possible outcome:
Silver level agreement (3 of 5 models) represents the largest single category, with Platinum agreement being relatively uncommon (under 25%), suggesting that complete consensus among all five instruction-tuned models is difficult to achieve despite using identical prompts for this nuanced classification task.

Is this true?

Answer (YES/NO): YES